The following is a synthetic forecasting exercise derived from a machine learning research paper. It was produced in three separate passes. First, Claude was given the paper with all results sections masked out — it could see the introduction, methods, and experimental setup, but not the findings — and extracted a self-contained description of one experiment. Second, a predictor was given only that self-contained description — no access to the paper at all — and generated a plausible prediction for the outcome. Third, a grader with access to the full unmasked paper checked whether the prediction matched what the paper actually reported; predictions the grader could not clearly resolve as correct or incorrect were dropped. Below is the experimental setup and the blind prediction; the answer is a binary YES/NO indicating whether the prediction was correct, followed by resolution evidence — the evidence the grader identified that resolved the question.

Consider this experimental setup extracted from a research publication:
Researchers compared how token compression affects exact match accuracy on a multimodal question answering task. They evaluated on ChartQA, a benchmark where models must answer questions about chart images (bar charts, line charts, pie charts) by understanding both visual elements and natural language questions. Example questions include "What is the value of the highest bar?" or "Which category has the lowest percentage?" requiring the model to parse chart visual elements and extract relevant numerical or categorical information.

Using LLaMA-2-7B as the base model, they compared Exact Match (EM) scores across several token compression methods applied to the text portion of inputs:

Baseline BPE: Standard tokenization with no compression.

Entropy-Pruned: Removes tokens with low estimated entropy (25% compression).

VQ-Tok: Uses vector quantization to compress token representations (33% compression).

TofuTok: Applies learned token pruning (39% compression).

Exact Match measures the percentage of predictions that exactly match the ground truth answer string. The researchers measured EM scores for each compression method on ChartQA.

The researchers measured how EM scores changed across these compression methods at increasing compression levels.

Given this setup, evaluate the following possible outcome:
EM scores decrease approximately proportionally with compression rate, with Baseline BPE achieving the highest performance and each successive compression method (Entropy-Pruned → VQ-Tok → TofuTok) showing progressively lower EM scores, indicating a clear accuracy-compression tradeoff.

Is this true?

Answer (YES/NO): NO